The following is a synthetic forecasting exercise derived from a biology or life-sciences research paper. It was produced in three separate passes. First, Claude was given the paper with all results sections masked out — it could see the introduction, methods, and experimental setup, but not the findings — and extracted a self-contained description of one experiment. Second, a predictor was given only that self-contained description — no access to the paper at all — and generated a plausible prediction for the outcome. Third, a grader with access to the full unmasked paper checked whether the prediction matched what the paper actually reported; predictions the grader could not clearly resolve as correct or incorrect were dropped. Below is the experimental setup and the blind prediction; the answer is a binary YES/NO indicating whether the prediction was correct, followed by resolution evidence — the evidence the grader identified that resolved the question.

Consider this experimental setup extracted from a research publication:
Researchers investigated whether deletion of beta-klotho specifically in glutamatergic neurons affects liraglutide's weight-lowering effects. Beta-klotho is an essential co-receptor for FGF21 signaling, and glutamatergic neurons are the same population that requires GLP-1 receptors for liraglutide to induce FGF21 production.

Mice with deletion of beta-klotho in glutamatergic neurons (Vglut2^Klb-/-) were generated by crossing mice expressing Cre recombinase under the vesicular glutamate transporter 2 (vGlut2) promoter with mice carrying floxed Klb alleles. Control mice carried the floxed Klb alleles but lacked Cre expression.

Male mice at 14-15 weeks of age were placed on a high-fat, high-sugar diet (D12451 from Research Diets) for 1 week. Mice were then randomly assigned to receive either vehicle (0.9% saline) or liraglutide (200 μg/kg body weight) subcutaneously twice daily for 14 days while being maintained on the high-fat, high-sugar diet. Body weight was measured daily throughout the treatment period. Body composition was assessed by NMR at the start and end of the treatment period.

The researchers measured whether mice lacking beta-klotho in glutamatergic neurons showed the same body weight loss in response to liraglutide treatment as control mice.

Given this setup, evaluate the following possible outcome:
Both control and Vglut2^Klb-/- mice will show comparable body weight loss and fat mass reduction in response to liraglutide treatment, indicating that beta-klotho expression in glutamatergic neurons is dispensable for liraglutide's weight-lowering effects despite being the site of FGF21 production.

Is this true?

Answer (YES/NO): NO